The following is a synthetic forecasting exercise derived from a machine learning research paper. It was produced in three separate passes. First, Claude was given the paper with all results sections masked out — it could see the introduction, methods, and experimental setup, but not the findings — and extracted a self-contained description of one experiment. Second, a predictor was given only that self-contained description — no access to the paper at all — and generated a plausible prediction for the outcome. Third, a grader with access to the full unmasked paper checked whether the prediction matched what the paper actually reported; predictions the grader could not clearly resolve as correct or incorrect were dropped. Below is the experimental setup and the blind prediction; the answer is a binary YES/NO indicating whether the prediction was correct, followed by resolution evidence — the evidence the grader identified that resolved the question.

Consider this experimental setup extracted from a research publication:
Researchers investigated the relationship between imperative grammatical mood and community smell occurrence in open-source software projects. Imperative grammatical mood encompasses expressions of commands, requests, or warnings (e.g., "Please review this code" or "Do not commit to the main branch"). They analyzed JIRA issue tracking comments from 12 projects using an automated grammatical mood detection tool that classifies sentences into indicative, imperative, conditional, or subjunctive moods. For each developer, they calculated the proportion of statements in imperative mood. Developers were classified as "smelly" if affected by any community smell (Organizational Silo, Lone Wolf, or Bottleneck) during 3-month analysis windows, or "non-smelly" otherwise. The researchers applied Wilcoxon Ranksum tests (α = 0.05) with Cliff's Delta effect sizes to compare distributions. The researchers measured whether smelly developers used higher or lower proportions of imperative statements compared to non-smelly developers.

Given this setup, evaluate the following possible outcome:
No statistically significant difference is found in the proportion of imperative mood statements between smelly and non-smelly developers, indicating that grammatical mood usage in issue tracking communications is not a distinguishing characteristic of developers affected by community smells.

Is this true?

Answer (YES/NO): NO